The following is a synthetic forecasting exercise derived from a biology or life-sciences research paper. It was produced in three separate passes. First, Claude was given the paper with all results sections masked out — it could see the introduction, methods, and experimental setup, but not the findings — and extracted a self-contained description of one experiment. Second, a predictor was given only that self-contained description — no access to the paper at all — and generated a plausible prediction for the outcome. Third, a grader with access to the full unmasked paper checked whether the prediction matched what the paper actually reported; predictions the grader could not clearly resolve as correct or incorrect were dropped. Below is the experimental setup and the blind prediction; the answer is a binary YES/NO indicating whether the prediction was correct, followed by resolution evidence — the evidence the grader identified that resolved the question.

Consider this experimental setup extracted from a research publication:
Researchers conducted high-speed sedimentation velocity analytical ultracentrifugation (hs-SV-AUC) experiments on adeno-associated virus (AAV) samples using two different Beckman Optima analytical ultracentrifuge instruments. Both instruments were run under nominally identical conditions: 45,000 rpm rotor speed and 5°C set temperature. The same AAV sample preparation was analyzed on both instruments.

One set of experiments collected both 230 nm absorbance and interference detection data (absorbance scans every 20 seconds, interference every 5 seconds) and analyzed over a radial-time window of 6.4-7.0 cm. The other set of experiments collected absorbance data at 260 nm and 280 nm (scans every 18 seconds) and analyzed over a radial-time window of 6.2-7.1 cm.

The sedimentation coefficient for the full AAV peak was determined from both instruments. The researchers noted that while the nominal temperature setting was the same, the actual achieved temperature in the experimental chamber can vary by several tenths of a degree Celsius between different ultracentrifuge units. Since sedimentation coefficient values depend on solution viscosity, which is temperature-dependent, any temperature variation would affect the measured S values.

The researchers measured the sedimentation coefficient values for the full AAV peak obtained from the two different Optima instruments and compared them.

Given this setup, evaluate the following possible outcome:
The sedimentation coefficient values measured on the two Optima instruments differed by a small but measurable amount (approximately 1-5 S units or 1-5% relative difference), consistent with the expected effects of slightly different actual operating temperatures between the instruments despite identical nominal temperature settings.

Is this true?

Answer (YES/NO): YES